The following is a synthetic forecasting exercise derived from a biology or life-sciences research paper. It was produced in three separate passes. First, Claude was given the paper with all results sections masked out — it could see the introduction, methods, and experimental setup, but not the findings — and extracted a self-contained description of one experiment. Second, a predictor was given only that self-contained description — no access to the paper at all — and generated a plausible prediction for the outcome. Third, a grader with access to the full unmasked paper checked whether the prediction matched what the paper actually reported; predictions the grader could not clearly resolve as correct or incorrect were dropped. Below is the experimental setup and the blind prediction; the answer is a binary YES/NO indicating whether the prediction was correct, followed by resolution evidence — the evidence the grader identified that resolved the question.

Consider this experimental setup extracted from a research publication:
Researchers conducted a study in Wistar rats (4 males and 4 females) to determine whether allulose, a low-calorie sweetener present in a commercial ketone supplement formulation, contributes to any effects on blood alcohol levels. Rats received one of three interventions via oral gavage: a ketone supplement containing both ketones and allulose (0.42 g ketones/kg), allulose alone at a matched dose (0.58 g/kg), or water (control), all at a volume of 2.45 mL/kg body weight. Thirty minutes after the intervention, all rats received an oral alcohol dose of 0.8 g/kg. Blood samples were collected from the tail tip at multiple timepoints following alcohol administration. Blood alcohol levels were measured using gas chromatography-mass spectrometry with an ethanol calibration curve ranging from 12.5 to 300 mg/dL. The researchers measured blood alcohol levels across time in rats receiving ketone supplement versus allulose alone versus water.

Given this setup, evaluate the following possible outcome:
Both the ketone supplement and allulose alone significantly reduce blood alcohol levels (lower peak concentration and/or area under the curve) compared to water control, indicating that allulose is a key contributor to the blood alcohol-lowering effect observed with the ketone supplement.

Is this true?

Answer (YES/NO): NO